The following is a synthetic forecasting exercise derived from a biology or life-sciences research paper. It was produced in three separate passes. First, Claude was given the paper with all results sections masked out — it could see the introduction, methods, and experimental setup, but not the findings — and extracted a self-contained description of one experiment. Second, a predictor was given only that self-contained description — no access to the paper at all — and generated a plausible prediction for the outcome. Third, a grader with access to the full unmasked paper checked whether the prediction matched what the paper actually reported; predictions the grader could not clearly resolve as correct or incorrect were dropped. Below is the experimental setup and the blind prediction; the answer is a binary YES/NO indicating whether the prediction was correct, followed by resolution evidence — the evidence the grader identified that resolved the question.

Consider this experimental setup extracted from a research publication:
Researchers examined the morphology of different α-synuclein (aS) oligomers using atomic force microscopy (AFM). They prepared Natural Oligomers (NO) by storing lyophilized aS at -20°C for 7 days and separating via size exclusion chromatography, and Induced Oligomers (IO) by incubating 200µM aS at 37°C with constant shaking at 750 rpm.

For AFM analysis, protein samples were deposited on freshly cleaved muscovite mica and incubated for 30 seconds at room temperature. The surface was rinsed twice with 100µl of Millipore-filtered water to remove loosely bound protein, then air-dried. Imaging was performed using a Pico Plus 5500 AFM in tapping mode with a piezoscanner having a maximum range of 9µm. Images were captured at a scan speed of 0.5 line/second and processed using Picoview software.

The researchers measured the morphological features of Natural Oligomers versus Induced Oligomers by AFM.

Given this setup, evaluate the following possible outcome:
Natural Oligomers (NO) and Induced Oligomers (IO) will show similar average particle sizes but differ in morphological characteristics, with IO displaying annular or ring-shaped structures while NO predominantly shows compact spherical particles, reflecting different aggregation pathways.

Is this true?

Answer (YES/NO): NO